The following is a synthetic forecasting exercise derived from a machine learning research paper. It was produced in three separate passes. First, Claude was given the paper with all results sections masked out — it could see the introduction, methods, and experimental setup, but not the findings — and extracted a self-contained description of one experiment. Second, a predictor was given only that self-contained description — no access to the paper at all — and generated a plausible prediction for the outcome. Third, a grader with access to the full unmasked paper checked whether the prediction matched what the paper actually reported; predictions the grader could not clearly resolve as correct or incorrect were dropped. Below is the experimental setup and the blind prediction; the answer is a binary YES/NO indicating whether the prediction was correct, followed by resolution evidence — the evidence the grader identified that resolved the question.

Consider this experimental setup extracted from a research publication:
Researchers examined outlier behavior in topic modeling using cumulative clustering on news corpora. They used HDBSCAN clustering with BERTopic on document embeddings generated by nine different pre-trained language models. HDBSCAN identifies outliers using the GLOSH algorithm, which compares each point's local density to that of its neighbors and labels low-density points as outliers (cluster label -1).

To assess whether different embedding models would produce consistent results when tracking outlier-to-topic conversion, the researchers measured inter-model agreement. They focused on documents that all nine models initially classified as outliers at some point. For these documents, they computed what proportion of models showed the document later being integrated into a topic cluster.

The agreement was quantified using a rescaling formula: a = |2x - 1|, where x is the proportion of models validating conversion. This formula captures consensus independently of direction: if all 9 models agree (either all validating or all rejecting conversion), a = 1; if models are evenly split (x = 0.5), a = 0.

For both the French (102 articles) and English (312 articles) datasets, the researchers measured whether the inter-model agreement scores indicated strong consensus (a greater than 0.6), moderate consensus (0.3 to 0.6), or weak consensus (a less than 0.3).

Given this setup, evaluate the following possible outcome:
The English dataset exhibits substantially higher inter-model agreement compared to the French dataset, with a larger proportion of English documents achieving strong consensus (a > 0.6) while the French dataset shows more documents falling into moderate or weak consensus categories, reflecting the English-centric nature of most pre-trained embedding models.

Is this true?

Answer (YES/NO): NO